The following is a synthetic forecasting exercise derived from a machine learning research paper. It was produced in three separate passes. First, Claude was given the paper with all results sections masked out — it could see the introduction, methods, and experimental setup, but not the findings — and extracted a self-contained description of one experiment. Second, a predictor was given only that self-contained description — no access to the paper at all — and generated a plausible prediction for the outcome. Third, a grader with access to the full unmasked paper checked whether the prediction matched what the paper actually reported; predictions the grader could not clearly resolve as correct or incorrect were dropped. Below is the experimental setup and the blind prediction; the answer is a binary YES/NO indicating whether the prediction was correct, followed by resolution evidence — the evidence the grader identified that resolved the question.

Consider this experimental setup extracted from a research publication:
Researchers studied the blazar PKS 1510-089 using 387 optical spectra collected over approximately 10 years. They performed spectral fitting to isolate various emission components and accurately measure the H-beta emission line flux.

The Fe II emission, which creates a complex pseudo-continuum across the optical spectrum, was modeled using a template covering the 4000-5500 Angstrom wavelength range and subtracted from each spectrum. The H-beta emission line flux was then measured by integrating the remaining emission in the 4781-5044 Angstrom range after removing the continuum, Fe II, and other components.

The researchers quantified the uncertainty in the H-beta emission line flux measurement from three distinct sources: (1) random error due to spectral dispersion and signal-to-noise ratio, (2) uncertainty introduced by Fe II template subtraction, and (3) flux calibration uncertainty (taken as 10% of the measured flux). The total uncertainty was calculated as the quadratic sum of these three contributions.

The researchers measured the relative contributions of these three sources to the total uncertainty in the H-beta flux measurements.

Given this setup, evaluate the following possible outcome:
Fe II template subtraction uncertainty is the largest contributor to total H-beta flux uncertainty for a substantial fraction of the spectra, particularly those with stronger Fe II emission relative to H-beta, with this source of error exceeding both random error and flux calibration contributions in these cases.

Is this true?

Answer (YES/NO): NO